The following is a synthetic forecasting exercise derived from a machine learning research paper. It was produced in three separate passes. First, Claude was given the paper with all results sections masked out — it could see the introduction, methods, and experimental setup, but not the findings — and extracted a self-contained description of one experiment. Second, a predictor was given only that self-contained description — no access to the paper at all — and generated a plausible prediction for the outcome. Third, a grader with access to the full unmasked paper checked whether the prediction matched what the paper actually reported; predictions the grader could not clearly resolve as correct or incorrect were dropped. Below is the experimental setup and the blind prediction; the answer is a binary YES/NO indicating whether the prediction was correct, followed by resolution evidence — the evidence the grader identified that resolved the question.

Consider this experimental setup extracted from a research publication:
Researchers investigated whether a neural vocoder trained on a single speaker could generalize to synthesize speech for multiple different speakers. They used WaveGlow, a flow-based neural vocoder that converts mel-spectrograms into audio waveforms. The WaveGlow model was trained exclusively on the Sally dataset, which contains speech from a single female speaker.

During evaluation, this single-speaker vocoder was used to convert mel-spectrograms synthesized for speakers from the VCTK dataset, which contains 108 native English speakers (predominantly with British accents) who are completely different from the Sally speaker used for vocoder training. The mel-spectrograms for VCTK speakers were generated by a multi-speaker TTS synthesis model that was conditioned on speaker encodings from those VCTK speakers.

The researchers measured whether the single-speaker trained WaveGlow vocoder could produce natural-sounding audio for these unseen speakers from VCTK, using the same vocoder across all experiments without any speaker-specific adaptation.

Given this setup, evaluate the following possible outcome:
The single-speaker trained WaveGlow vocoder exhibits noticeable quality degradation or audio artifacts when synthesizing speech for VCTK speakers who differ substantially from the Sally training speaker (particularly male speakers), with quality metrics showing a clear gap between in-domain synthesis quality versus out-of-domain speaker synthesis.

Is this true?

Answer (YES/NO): NO